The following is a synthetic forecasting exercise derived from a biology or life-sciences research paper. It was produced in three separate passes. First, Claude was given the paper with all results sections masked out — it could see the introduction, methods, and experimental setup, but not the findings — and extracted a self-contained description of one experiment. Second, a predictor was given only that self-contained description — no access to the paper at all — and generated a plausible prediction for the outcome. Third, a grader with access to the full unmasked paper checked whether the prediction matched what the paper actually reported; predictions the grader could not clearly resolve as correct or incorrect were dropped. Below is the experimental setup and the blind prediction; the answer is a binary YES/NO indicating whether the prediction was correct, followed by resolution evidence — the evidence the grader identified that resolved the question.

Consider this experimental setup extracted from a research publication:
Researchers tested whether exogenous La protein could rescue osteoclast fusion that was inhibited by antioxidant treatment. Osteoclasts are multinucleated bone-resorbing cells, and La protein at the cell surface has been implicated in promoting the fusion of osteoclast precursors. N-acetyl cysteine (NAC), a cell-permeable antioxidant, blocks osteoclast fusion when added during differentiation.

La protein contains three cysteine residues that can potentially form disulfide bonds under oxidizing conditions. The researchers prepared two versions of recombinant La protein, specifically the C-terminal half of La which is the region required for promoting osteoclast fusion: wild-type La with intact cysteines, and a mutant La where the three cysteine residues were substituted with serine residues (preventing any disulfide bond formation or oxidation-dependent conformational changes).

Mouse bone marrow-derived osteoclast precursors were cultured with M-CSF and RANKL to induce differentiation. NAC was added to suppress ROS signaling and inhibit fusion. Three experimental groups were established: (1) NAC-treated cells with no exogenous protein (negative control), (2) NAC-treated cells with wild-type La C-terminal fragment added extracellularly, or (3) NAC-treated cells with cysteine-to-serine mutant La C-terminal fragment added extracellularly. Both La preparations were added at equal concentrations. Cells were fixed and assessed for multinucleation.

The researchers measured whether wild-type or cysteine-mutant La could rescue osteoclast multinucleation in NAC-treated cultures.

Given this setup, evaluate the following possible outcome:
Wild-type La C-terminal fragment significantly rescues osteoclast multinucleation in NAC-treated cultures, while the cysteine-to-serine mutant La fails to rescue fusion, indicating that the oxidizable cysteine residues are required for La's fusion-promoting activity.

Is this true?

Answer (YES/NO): YES